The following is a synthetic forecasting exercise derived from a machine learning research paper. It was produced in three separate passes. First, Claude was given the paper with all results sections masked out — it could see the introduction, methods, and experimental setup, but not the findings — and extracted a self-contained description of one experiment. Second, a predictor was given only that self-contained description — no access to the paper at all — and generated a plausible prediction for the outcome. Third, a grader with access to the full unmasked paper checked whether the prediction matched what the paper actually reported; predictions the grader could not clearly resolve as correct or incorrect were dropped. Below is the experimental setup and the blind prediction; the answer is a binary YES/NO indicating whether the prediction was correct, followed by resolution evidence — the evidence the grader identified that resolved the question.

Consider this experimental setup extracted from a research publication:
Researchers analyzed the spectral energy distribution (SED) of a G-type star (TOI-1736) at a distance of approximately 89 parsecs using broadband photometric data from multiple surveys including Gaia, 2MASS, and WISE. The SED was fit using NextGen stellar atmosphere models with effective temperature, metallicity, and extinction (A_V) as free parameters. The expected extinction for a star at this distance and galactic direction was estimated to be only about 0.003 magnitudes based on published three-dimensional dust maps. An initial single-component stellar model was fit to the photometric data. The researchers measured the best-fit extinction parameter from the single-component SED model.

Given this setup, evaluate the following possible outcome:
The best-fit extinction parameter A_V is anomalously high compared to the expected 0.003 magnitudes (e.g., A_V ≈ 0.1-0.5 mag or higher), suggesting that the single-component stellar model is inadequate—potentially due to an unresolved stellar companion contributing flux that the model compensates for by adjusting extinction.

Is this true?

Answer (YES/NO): YES